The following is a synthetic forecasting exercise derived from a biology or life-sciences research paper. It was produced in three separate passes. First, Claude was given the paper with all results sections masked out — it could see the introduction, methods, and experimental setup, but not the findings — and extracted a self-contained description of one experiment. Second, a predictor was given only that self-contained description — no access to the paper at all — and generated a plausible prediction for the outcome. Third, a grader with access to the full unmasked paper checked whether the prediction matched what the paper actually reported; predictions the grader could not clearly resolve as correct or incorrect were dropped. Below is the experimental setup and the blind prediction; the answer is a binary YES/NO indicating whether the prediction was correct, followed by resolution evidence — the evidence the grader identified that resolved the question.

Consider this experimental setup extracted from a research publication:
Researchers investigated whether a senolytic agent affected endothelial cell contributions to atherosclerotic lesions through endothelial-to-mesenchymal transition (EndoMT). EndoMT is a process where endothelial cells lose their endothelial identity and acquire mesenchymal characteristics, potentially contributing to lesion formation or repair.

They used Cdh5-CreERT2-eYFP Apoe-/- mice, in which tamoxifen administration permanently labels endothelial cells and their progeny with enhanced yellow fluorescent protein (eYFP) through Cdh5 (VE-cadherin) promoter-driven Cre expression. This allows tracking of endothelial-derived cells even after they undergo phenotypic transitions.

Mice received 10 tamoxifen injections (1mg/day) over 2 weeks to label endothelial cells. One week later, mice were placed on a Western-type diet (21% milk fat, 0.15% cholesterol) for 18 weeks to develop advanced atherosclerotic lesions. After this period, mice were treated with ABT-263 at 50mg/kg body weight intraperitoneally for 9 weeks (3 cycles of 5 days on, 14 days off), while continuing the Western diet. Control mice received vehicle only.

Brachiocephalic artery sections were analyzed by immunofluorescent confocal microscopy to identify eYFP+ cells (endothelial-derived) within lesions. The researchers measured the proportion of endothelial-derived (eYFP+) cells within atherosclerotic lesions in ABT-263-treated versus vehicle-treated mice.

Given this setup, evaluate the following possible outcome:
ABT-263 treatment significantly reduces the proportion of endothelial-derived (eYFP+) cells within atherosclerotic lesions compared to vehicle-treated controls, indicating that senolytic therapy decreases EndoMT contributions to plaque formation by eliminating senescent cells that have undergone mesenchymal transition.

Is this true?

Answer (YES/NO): NO